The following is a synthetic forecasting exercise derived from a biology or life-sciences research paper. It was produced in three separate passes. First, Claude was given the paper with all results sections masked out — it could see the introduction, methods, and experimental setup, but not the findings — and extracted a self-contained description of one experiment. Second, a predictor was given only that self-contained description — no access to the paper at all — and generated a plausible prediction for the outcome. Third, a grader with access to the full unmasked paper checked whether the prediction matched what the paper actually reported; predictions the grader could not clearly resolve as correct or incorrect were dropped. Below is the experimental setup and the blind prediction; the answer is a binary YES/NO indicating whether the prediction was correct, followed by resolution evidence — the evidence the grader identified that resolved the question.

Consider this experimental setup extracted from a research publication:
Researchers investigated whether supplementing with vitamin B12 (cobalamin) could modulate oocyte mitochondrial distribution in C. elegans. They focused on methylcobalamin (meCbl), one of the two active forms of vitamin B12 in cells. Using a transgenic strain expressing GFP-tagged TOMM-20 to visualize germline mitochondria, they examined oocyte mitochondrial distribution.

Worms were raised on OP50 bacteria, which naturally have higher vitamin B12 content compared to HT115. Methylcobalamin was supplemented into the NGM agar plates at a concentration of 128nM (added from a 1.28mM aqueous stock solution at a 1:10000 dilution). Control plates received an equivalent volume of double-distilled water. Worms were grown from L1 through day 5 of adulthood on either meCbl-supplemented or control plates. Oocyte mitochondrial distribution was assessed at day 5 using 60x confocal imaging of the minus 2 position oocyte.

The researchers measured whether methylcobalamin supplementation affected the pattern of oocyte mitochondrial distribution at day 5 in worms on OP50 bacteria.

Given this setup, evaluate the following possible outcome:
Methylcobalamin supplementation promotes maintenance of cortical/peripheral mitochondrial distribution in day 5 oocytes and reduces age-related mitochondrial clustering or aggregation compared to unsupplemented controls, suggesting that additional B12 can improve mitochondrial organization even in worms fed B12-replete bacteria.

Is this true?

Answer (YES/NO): NO